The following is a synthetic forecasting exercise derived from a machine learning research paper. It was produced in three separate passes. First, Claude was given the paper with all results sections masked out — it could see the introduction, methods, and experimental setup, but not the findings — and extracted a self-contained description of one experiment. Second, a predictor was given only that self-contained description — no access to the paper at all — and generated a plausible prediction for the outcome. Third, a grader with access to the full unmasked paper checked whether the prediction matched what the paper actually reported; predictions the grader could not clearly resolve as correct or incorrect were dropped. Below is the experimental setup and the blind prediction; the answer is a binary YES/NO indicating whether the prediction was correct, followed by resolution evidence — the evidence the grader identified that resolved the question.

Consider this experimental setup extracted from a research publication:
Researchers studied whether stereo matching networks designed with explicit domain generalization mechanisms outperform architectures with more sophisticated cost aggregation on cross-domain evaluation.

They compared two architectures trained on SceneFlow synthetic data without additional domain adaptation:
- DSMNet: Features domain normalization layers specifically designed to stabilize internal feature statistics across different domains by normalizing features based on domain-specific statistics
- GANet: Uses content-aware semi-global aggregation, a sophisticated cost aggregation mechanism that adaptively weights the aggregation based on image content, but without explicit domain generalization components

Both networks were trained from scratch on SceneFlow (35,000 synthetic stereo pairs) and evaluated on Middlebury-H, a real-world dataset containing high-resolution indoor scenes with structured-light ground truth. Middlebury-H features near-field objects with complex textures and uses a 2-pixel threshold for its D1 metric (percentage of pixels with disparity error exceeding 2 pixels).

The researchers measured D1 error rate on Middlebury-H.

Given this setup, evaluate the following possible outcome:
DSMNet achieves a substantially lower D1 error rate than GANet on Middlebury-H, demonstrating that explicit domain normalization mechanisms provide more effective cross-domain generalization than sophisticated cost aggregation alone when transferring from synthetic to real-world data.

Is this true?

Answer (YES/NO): YES